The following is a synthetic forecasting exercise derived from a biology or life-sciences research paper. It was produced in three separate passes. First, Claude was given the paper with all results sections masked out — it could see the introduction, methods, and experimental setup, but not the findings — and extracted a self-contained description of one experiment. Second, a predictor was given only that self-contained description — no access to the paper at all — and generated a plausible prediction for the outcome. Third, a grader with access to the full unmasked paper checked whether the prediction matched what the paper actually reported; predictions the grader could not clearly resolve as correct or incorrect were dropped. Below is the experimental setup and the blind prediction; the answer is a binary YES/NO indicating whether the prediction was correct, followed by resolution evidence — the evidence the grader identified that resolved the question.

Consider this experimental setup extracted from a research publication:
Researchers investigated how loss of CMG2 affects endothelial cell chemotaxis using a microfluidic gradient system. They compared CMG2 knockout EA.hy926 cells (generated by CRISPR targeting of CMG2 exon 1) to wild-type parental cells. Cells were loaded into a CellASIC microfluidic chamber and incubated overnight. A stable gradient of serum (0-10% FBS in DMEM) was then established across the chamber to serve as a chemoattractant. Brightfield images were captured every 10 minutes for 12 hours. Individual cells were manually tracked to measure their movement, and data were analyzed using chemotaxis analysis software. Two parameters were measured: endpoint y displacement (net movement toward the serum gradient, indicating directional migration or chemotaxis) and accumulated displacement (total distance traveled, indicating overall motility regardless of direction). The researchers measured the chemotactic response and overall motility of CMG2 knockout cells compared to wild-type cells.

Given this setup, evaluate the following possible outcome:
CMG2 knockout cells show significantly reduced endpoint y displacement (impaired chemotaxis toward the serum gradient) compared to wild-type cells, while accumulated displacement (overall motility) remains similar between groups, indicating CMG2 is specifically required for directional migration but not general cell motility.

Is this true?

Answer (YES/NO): YES